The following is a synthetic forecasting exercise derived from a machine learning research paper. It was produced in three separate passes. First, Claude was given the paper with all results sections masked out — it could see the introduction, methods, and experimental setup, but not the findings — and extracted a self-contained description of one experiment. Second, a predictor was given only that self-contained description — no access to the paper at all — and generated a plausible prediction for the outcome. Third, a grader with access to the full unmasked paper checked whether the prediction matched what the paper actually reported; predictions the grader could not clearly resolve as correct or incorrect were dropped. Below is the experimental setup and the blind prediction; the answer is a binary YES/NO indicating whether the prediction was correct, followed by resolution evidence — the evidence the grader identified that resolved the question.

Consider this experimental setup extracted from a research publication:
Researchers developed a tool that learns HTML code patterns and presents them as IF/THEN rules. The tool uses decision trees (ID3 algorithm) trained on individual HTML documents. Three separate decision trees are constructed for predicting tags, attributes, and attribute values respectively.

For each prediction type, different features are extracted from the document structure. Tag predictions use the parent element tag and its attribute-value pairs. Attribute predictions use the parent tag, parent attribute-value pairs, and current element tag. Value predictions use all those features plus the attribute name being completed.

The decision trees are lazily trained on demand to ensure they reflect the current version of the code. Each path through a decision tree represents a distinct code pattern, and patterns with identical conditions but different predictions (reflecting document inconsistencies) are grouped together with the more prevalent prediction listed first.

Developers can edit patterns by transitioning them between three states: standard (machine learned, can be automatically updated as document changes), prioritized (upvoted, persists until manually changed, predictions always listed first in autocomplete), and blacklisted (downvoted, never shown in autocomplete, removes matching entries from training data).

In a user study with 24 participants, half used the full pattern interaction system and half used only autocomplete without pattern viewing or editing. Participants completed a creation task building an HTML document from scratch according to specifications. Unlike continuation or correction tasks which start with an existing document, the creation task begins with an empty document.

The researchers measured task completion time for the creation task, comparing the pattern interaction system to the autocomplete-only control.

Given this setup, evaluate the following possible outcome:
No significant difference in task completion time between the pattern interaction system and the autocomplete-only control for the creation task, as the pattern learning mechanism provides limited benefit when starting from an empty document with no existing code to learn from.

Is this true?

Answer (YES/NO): YES